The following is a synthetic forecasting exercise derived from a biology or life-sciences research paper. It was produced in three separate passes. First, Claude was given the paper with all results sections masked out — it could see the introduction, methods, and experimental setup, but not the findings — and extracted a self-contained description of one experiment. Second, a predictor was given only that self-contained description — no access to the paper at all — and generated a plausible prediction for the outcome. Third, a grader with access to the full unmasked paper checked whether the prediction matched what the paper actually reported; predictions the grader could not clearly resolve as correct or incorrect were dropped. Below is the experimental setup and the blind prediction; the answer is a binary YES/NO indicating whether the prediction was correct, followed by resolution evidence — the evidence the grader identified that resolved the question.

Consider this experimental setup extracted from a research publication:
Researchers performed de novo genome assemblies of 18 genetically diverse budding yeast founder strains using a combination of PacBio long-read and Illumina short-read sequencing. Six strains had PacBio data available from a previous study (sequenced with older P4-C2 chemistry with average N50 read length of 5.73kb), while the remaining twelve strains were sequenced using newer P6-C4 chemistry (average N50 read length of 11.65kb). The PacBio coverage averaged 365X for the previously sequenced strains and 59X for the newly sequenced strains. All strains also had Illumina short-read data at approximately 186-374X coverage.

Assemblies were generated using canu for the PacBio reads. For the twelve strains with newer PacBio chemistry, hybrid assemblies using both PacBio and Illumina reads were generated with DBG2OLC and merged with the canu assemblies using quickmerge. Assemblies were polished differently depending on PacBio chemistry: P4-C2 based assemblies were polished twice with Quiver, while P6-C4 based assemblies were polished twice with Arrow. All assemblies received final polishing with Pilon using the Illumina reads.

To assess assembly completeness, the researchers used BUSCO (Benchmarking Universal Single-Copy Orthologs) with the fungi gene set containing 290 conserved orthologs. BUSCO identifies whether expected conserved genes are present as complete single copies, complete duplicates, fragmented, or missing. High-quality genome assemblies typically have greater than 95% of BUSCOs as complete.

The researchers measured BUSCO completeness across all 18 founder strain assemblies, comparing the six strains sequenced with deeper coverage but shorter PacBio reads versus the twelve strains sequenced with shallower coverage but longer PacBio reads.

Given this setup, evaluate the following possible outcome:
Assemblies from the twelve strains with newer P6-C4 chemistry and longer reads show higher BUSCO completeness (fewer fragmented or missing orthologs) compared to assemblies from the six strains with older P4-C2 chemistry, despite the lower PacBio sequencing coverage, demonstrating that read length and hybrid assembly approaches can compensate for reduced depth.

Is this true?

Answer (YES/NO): NO